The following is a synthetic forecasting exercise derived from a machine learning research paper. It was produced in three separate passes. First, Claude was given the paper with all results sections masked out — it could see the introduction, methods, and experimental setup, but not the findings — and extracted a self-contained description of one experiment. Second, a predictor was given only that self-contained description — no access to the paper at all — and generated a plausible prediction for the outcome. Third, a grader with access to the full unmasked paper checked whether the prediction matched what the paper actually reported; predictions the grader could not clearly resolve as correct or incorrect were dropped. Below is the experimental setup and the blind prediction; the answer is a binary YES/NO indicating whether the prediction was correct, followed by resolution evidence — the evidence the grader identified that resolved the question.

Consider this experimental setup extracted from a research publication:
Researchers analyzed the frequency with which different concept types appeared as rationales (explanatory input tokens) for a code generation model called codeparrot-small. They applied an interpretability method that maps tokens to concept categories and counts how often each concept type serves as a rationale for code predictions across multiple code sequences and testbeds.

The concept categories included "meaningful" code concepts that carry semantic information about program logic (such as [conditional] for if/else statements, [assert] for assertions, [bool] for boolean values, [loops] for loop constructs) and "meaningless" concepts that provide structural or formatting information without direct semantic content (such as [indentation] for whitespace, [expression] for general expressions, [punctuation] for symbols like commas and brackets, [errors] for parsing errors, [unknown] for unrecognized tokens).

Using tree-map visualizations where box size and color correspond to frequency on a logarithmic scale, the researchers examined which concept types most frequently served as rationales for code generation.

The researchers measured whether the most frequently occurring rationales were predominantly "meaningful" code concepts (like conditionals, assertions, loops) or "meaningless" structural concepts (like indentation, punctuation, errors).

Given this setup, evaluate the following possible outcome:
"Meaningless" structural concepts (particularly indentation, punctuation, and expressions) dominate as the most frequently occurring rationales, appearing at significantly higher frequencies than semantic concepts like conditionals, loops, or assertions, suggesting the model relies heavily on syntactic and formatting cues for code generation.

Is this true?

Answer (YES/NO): YES